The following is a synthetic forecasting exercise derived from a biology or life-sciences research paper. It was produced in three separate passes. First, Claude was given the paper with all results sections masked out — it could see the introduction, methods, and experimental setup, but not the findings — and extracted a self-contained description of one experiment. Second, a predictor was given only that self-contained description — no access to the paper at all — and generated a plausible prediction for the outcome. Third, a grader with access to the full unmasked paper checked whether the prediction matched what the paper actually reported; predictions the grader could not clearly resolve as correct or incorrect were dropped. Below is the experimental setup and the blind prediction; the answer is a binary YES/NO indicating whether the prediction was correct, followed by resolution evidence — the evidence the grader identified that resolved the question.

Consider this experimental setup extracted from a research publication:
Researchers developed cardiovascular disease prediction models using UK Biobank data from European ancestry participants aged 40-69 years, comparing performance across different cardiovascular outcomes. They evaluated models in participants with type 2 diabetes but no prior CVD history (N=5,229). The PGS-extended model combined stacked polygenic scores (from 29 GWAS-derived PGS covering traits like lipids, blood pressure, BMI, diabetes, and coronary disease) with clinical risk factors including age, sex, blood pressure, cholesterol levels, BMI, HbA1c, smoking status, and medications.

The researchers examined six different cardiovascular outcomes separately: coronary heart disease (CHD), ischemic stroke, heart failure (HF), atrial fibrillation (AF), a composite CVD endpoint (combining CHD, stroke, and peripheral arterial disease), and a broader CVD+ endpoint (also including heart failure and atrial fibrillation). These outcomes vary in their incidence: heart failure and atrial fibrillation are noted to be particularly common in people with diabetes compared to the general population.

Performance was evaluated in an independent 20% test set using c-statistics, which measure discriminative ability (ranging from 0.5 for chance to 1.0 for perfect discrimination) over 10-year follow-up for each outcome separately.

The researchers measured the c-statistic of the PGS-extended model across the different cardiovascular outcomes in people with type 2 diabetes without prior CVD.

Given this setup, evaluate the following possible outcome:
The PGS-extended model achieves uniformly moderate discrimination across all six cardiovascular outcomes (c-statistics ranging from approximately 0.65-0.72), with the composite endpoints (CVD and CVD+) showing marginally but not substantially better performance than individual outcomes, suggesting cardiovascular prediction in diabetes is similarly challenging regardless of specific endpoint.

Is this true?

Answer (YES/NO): NO